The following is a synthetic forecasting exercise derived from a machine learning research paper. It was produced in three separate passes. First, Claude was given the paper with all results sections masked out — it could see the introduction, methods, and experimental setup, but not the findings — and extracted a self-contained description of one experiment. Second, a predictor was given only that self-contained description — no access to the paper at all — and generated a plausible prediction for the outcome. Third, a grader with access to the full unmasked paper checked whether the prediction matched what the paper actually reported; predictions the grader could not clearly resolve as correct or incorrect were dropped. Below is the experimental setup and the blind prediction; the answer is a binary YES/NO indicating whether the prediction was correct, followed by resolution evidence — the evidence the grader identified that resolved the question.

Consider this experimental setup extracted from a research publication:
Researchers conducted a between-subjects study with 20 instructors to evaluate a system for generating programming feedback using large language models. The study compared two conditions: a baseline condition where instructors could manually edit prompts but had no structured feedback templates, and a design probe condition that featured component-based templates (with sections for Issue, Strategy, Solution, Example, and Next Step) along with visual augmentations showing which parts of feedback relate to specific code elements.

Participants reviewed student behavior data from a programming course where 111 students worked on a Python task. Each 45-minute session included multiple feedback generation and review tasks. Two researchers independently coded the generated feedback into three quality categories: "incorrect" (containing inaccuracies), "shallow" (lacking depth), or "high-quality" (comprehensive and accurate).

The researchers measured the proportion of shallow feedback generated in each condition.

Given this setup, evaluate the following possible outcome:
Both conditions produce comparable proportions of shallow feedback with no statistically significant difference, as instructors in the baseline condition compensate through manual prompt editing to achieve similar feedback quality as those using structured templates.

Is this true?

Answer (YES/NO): YES